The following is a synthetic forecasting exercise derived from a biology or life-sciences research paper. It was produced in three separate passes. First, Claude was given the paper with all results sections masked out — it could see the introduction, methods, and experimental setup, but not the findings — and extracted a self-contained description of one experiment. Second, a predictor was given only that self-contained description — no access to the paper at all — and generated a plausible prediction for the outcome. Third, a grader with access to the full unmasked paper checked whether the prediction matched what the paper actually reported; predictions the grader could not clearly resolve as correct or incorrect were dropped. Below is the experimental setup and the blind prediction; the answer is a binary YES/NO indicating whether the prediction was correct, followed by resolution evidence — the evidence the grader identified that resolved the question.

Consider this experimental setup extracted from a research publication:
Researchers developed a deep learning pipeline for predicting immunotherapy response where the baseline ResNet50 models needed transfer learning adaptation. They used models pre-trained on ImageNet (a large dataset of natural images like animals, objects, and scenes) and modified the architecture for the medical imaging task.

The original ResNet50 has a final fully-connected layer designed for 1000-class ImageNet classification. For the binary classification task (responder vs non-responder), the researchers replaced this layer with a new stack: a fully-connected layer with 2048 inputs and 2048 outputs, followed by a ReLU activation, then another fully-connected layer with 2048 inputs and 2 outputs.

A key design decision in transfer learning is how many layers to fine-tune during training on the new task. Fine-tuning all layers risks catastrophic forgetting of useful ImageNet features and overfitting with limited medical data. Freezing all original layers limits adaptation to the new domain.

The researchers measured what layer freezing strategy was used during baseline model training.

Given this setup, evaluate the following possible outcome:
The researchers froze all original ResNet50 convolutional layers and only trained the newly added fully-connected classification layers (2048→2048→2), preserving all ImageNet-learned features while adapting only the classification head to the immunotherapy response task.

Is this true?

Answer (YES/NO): YES